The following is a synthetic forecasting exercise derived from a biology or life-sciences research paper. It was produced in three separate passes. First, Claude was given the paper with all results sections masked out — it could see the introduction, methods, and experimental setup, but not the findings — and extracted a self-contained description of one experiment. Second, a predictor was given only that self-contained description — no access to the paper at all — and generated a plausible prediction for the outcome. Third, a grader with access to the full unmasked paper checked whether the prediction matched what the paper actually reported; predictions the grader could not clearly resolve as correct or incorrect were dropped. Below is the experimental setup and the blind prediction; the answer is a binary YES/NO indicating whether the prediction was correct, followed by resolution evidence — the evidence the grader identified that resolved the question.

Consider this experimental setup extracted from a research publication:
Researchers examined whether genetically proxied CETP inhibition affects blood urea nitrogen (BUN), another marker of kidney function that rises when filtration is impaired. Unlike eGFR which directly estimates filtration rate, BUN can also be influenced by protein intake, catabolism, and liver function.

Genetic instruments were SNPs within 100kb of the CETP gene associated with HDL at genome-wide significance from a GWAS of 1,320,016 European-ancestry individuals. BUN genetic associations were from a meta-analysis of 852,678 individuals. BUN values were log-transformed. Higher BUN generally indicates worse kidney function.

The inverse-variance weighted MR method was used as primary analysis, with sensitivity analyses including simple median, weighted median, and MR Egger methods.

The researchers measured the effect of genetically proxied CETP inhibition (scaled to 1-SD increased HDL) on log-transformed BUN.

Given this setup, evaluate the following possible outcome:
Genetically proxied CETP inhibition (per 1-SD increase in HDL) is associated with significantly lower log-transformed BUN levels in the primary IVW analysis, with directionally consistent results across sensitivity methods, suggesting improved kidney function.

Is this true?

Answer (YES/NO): NO